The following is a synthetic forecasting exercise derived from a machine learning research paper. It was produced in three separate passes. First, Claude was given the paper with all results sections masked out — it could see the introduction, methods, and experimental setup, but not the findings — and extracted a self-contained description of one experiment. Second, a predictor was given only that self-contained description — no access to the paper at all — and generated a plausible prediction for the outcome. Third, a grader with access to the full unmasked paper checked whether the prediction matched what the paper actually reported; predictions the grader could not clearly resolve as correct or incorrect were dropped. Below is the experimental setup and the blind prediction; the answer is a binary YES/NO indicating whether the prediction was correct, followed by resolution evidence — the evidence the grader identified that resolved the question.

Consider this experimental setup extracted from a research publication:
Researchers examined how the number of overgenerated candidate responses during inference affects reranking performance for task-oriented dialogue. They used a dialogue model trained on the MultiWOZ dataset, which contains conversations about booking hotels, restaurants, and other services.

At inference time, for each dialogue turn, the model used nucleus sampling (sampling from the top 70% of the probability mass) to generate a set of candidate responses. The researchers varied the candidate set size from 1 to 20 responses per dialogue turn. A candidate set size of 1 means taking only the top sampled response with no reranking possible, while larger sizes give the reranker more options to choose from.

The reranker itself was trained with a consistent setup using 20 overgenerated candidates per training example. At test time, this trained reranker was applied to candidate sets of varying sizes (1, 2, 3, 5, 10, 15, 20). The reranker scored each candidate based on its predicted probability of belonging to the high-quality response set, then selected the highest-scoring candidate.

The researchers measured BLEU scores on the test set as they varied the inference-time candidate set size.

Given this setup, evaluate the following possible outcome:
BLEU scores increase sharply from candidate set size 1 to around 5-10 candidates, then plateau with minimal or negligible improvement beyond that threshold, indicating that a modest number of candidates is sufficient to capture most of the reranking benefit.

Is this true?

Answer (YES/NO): YES